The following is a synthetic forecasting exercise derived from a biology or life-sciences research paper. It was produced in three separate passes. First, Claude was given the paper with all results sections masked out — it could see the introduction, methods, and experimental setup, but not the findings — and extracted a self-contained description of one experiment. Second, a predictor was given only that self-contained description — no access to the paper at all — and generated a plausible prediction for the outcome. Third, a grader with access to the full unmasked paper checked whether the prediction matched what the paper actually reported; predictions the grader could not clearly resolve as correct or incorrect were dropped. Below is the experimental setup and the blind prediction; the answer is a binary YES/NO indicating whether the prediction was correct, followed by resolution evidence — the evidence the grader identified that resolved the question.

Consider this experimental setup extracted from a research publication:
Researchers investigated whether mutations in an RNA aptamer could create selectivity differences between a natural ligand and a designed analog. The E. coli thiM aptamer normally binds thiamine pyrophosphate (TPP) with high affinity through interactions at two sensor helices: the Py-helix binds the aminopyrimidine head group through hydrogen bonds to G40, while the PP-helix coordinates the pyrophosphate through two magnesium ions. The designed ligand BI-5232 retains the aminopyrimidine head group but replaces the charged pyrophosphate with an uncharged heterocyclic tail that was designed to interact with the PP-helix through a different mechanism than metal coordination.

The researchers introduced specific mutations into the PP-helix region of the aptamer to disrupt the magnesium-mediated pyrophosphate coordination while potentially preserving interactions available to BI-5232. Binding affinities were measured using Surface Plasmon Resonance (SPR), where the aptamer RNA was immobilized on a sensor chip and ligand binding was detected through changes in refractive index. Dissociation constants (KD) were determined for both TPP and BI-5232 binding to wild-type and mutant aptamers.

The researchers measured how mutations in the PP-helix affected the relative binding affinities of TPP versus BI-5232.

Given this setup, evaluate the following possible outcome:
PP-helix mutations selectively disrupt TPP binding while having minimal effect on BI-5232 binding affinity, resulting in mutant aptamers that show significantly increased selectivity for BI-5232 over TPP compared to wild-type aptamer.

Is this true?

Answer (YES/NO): YES